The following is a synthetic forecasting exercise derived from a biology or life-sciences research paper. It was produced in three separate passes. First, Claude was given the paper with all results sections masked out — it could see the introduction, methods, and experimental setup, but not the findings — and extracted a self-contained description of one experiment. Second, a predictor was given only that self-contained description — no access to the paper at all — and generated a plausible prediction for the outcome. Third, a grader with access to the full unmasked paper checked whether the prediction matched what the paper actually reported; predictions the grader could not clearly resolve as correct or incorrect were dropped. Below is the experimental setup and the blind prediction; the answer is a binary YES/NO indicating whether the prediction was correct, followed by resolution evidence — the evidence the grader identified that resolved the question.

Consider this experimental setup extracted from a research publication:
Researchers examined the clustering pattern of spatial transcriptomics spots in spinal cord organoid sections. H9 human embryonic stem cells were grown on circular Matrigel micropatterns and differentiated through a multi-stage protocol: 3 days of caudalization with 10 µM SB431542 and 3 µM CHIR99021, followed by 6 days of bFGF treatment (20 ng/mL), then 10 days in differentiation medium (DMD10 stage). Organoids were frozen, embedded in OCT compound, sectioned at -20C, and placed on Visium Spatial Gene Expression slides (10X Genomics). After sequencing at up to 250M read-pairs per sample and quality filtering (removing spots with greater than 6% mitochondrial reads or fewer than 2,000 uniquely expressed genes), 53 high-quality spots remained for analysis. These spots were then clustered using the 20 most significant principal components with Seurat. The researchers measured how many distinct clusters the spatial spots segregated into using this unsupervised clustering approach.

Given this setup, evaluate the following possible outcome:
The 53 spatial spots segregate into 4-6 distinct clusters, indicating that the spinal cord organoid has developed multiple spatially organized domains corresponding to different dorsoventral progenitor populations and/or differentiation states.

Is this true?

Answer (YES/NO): NO